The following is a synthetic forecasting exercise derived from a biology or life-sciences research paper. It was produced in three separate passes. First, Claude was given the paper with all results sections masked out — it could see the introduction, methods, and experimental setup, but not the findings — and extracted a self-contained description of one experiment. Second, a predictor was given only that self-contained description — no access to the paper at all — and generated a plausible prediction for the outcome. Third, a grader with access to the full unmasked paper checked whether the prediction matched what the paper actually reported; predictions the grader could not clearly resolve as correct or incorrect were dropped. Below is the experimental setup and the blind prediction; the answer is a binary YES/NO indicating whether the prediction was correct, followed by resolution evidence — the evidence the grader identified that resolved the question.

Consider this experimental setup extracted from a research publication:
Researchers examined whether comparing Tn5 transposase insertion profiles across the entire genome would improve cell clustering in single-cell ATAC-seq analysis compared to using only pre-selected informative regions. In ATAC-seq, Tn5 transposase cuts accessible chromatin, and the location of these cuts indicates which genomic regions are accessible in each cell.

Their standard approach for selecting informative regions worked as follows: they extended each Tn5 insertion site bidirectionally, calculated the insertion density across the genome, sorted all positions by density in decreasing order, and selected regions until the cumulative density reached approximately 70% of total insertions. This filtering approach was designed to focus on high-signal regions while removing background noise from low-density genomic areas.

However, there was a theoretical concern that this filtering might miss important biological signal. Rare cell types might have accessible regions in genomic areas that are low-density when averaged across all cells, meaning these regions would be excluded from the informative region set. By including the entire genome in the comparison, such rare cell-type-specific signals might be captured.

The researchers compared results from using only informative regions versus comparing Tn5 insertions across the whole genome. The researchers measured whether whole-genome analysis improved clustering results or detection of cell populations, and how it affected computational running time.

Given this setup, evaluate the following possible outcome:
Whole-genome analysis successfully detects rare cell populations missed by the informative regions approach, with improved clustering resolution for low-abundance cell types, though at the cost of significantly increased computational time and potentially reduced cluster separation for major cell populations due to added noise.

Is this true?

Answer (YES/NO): NO